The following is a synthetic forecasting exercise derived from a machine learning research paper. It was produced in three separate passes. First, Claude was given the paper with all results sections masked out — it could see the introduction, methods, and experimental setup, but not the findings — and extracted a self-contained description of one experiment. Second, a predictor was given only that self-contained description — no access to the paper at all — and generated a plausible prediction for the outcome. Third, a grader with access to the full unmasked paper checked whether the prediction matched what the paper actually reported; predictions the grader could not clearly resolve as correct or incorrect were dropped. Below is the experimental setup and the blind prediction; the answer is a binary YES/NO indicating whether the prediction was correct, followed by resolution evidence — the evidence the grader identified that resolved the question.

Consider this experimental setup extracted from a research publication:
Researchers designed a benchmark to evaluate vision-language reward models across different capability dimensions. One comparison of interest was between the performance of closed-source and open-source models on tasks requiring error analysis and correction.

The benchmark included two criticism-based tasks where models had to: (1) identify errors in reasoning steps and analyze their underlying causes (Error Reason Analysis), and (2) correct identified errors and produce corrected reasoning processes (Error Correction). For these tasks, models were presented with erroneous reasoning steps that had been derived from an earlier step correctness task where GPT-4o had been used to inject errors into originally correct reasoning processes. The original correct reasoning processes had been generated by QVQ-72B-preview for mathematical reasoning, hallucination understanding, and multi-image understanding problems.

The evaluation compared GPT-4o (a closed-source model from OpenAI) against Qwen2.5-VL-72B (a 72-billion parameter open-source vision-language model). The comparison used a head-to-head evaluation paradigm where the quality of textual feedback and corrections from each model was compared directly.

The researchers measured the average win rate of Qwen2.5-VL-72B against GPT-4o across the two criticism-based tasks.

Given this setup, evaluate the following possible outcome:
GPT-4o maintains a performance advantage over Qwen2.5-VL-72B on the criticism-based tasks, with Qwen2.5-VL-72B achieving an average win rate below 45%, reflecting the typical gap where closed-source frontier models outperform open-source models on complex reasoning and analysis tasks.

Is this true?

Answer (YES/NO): NO